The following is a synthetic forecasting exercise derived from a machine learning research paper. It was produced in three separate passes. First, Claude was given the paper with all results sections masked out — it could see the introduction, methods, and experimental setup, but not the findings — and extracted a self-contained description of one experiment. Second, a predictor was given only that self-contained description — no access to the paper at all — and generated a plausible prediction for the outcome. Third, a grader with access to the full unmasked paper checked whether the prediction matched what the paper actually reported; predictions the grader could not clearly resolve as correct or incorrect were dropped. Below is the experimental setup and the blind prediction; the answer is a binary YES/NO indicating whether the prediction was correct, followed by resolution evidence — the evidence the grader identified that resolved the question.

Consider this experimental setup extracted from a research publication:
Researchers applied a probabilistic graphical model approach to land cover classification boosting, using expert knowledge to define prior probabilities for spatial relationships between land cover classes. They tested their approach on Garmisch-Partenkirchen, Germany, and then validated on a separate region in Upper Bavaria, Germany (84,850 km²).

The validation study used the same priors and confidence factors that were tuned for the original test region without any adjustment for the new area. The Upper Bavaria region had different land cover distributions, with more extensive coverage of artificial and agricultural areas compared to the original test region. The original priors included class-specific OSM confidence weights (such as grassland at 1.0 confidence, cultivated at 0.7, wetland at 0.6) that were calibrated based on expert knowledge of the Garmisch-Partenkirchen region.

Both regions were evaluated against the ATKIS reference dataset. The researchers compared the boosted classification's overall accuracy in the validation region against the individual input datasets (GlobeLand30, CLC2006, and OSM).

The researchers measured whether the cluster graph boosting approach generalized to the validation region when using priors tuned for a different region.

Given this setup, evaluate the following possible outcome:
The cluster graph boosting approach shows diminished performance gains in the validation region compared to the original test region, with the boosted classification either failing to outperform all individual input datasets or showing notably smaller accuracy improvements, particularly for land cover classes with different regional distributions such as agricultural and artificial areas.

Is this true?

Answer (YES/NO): YES